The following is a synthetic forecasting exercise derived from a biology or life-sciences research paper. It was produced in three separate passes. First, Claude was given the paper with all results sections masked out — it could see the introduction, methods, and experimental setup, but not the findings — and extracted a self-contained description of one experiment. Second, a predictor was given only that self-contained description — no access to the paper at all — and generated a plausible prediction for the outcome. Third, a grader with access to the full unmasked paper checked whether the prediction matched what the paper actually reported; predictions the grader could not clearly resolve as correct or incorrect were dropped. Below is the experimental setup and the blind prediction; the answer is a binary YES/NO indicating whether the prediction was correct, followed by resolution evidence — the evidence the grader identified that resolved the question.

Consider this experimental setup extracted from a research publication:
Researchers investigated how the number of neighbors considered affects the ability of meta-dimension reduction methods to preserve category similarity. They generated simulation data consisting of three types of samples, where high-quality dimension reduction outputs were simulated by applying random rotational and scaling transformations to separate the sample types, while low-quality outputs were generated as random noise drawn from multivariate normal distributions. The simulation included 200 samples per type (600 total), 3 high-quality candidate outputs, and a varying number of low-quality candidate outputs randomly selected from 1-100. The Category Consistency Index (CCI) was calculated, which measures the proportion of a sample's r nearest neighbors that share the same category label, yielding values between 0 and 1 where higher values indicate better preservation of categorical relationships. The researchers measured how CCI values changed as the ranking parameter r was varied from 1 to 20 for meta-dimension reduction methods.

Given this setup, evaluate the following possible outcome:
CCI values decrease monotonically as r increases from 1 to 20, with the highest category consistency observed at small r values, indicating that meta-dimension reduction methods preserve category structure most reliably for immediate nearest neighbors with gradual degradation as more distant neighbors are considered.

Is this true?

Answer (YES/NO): YES